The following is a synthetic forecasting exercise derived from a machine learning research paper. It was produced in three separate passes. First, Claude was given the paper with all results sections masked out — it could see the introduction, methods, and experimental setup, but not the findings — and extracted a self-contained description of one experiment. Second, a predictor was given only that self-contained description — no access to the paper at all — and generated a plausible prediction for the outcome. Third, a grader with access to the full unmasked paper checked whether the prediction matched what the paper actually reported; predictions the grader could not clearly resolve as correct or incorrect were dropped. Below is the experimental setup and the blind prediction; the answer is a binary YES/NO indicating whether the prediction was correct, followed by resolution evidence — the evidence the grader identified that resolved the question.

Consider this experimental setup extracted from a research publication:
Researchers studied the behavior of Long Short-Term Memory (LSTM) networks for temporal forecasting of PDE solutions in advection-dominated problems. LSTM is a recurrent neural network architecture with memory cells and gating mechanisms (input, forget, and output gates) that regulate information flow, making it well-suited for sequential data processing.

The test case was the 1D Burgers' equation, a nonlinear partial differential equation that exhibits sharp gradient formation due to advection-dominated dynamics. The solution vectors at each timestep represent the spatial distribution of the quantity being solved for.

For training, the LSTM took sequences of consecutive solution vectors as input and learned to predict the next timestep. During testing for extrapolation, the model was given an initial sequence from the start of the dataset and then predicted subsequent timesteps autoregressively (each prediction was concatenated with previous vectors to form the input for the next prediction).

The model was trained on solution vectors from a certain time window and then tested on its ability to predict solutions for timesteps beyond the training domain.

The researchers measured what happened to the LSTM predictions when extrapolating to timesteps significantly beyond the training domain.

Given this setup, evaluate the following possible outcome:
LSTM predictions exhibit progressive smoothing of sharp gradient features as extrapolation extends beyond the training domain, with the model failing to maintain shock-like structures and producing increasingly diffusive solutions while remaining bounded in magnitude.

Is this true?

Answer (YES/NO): NO